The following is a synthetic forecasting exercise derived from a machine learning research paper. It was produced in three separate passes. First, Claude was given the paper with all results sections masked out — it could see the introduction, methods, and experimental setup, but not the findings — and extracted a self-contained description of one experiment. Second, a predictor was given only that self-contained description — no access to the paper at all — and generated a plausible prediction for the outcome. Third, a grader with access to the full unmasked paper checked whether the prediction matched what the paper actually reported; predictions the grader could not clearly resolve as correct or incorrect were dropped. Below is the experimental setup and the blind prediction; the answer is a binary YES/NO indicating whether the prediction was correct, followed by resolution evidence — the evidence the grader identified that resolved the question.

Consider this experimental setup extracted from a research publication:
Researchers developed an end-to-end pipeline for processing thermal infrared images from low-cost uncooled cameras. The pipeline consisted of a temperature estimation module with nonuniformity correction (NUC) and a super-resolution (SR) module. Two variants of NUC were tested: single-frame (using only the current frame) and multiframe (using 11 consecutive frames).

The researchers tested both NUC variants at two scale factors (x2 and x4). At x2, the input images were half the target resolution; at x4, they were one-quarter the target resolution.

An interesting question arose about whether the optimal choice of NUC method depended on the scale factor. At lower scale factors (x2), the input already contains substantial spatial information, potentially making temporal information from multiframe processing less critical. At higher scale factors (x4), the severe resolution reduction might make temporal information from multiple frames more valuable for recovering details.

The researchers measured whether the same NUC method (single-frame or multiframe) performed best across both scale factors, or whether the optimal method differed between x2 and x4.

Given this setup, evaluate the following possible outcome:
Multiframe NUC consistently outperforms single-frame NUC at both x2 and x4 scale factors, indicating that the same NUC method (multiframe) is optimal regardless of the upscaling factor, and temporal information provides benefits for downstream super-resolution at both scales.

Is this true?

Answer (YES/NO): NO